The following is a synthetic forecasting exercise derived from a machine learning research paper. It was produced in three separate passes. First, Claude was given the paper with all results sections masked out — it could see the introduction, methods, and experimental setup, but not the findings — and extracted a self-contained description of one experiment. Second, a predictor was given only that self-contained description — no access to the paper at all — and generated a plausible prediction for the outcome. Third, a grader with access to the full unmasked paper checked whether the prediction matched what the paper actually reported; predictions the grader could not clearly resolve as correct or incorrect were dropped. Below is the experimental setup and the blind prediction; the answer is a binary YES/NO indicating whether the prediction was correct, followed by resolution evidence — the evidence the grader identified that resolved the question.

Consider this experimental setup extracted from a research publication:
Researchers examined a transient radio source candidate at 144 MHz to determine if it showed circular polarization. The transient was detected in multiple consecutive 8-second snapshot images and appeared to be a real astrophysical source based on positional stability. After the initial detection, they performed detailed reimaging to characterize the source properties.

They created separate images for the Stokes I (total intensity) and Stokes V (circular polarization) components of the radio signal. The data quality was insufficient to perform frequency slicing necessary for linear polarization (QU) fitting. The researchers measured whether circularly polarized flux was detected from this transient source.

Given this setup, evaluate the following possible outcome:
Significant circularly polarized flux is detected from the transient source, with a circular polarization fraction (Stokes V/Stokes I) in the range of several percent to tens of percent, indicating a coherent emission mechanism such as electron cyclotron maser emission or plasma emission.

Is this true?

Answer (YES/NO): NO